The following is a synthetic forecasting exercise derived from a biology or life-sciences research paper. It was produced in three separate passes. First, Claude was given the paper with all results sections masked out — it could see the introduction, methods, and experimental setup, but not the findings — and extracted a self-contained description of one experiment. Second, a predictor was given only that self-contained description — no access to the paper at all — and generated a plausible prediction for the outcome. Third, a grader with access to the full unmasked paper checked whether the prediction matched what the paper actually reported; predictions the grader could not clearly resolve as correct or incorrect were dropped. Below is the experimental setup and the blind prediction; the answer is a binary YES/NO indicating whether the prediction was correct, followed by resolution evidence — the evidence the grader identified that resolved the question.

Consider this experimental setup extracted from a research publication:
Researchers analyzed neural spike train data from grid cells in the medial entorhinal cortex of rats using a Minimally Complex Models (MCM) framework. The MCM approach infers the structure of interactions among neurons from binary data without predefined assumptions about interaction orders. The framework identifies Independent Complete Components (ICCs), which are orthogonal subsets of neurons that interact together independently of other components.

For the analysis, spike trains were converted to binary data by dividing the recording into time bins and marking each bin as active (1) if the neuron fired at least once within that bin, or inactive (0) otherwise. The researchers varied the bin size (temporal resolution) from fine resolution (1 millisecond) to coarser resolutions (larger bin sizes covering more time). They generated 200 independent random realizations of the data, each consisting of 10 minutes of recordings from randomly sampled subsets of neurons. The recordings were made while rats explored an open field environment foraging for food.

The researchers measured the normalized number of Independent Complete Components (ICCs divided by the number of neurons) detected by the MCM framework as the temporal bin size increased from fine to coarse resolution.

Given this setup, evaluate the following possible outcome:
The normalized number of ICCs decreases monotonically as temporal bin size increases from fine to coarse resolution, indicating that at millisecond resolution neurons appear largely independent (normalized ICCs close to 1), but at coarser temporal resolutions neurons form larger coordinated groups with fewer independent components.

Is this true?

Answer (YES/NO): NO